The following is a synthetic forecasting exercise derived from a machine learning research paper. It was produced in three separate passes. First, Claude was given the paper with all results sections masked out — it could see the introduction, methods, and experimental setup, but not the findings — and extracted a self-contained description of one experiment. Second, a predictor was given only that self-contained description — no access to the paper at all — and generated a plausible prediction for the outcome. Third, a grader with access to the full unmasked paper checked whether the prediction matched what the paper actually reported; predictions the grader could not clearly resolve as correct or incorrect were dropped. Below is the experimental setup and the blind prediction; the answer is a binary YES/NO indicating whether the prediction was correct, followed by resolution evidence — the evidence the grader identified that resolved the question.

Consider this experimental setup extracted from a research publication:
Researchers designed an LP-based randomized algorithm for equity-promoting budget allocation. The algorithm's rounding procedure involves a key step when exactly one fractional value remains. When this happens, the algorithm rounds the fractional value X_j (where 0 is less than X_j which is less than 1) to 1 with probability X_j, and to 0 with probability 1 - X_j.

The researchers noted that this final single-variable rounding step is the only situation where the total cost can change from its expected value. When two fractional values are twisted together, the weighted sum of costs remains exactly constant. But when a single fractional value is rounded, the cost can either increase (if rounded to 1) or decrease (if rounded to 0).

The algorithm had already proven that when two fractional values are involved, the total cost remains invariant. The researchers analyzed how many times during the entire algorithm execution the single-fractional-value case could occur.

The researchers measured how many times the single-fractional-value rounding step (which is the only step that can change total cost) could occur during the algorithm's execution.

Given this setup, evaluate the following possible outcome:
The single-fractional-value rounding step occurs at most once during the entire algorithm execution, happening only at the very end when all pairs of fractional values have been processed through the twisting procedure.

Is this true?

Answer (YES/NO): YES